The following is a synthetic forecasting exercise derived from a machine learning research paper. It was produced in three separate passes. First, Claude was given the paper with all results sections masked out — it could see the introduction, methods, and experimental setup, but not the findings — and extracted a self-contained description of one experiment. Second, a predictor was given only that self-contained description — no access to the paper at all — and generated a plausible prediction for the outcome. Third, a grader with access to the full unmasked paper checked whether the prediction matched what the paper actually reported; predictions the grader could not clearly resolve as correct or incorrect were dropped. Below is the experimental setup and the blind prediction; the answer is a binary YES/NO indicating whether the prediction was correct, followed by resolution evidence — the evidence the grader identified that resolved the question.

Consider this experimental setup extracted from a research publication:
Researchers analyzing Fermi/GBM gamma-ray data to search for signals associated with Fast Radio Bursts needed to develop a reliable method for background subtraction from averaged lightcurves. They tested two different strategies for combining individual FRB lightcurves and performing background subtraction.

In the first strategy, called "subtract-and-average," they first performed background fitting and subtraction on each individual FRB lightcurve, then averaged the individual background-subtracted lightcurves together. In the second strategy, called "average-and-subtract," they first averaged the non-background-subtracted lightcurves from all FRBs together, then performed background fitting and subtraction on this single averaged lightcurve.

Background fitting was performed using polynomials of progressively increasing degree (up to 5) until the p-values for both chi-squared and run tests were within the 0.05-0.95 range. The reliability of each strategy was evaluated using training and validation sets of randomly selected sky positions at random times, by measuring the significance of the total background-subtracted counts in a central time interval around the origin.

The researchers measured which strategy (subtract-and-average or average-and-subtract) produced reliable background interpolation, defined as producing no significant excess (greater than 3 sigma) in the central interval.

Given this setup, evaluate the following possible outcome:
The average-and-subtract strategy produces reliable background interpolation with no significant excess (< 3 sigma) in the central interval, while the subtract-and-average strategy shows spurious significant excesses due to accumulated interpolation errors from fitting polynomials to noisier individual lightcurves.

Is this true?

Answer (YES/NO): YES